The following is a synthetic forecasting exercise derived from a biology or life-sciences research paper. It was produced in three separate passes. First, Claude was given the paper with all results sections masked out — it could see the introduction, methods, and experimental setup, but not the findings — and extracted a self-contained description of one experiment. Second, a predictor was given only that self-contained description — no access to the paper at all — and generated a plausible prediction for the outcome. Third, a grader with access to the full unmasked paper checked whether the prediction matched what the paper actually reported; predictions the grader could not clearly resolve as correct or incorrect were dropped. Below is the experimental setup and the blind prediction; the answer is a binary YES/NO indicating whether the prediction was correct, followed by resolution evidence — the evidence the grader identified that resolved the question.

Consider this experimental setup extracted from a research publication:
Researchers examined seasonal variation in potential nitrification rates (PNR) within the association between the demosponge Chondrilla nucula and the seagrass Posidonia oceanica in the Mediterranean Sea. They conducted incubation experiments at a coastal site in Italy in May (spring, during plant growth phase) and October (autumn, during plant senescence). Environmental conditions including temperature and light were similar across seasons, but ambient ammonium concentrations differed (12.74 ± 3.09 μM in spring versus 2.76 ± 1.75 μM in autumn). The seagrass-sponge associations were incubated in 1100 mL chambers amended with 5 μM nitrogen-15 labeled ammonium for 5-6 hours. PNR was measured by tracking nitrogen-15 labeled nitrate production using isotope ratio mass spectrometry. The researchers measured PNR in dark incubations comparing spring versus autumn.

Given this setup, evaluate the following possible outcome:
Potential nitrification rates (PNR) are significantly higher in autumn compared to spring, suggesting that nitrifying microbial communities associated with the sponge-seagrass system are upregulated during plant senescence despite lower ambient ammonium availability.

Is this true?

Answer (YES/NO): YES